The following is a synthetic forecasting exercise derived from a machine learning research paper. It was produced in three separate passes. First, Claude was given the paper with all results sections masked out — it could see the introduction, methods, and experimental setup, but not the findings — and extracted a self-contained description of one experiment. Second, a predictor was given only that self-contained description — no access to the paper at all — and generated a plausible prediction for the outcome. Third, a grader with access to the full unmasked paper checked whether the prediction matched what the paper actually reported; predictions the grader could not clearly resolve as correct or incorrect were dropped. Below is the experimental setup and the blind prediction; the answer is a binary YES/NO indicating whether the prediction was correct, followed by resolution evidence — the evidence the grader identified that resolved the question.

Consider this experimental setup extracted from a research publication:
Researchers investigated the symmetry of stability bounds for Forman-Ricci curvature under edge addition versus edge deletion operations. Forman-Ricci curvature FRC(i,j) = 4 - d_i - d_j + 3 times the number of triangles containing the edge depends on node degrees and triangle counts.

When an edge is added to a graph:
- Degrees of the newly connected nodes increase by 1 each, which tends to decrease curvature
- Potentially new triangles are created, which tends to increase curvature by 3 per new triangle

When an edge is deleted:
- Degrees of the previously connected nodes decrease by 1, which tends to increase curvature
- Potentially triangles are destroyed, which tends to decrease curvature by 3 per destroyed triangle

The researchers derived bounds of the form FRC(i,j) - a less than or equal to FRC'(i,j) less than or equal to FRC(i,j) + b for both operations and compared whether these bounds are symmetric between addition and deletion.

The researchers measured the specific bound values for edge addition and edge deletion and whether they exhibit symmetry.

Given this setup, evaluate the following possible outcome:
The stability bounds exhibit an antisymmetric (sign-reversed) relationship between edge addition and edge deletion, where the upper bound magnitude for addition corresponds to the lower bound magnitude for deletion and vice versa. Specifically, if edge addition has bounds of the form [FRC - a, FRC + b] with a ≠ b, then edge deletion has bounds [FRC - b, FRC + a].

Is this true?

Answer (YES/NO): YES